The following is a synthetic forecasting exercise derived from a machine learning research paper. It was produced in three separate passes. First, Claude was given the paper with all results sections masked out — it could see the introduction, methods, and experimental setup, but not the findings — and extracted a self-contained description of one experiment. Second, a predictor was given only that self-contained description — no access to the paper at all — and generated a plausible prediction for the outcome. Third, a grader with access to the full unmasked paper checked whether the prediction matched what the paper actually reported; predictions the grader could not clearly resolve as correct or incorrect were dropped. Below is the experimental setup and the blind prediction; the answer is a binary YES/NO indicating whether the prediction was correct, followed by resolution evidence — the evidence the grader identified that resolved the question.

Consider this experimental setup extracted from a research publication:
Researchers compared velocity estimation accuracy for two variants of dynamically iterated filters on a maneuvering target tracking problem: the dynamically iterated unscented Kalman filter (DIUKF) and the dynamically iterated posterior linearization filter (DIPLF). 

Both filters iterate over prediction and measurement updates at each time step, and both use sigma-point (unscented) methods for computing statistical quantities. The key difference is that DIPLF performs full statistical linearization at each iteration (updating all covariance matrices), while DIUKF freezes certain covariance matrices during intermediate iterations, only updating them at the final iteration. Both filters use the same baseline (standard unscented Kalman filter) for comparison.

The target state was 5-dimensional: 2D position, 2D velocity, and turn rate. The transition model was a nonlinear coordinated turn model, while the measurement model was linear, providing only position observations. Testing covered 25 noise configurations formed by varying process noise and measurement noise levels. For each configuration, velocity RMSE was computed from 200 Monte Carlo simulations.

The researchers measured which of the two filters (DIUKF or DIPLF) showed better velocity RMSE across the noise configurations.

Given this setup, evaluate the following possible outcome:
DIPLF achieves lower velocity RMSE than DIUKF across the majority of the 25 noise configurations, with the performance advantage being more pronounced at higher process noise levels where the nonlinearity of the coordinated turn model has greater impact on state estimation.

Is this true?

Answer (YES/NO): NO